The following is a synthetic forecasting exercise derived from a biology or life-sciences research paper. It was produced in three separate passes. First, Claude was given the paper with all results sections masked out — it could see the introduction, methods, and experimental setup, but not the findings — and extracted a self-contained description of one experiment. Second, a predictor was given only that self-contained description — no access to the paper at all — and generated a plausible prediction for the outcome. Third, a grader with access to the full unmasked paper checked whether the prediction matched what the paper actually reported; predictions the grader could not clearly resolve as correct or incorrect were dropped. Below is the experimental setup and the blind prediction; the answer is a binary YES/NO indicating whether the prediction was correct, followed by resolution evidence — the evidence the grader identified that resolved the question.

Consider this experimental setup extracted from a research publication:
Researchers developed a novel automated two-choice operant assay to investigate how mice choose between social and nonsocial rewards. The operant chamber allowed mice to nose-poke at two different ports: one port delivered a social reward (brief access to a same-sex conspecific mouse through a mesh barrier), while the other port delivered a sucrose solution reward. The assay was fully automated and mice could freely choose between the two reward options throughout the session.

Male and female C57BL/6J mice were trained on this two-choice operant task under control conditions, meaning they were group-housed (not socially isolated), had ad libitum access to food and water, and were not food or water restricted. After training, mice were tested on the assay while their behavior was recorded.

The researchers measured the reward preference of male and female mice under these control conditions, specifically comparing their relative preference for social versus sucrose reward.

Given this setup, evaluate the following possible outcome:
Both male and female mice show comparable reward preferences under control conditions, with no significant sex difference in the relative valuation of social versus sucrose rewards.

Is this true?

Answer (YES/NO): NO